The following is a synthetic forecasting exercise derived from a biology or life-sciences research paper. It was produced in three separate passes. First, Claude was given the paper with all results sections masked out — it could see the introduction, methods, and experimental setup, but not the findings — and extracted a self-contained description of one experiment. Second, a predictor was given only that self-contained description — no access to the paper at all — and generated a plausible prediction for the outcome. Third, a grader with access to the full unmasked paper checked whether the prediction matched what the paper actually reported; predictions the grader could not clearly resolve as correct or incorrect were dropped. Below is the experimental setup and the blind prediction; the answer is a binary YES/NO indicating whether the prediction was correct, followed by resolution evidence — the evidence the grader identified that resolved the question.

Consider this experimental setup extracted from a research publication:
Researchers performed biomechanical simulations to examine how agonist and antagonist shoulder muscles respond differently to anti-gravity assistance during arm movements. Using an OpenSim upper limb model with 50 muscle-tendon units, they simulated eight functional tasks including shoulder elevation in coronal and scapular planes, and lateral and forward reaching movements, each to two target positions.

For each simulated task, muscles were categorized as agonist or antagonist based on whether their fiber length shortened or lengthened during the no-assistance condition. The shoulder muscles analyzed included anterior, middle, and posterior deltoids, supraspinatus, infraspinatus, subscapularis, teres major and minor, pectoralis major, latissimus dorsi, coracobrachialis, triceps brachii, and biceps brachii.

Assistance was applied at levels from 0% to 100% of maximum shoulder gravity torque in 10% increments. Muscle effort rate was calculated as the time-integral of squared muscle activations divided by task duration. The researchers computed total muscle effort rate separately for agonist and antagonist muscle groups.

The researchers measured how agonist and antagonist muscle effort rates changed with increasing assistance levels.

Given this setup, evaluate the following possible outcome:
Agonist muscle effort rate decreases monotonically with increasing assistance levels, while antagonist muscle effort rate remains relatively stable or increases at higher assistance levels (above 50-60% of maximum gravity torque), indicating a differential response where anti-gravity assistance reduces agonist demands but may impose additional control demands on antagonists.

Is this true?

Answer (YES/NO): NO